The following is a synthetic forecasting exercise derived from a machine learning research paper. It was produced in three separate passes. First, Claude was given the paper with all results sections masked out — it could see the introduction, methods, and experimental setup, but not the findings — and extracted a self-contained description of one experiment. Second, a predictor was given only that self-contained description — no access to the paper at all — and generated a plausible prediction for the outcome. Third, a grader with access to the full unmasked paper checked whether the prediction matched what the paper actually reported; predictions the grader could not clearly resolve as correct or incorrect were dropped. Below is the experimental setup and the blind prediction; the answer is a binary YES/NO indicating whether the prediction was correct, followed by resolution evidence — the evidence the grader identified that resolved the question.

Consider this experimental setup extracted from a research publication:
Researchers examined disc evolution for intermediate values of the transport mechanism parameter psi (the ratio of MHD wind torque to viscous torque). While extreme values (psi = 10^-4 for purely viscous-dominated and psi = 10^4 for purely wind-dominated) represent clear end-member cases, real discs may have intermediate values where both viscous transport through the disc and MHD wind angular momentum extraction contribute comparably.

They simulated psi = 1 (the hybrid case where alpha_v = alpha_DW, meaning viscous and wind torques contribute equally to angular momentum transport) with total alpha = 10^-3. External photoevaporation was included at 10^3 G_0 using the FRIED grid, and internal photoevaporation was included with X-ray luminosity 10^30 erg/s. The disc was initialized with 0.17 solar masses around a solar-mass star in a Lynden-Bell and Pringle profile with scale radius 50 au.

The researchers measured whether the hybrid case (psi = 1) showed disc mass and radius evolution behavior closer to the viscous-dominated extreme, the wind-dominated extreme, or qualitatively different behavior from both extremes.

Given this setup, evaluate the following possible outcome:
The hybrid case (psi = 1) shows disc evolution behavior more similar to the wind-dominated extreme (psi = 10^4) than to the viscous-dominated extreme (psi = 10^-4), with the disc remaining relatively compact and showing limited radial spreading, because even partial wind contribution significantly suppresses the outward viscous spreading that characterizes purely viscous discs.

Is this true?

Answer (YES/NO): NO